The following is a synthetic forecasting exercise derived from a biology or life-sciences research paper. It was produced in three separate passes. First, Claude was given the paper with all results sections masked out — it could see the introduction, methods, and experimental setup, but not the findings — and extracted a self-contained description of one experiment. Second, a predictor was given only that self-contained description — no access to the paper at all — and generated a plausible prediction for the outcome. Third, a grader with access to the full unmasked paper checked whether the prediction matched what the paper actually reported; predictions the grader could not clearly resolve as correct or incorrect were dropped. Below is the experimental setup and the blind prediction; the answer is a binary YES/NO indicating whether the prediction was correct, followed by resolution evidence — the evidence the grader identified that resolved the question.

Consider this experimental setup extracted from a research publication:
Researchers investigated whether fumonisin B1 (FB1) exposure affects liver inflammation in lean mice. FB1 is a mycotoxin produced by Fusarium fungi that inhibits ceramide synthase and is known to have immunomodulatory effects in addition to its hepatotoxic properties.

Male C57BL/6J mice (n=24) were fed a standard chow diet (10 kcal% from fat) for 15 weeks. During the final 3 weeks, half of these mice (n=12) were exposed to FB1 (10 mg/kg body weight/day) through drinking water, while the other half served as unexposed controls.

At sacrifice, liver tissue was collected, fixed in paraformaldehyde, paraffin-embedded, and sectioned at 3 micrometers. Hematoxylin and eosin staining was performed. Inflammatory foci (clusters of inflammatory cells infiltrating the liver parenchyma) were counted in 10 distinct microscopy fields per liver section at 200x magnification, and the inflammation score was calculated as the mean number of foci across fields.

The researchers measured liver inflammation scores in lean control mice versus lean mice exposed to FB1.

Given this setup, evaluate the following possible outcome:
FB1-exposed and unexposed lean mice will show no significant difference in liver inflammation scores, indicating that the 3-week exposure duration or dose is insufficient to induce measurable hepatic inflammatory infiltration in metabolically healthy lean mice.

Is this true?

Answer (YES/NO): YES